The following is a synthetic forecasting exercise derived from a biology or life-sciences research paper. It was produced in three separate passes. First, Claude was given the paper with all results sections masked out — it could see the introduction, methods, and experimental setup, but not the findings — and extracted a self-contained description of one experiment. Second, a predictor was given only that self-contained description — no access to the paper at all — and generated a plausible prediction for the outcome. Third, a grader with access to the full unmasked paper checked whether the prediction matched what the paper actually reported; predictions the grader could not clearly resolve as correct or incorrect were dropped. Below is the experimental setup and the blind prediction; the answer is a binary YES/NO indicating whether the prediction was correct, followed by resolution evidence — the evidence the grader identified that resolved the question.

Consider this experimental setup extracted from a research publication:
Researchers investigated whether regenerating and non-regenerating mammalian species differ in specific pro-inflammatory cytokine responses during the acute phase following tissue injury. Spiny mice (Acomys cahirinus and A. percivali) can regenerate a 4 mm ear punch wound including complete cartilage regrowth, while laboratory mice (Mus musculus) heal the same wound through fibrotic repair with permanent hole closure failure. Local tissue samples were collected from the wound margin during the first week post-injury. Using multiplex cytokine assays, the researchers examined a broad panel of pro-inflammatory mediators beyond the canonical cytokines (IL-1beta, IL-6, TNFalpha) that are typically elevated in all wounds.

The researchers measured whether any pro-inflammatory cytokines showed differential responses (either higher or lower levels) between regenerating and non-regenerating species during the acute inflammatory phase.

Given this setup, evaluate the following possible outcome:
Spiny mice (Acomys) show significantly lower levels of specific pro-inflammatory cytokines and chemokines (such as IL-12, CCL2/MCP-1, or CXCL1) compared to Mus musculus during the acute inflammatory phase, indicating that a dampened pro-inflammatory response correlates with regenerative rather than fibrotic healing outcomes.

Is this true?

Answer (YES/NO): NO